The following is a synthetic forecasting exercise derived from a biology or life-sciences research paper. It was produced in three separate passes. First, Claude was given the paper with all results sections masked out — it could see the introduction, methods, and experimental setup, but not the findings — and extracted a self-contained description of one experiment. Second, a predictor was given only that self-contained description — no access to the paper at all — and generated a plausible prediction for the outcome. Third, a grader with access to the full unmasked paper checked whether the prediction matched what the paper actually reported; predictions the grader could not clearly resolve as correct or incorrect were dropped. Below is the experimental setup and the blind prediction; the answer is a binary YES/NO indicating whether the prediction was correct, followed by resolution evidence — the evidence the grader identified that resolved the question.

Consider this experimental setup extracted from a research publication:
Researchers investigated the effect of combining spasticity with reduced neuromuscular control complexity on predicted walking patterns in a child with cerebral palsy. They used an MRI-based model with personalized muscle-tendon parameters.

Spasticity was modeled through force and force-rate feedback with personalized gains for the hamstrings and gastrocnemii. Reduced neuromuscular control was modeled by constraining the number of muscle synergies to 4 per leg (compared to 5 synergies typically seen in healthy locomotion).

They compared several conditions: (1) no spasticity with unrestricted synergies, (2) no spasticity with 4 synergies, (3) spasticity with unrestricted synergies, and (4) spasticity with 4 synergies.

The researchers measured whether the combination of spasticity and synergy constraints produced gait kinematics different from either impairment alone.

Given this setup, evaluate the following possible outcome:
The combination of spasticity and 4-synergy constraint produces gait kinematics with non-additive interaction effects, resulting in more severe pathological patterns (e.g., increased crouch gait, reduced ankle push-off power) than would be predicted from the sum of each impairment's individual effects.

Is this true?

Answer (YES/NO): NO